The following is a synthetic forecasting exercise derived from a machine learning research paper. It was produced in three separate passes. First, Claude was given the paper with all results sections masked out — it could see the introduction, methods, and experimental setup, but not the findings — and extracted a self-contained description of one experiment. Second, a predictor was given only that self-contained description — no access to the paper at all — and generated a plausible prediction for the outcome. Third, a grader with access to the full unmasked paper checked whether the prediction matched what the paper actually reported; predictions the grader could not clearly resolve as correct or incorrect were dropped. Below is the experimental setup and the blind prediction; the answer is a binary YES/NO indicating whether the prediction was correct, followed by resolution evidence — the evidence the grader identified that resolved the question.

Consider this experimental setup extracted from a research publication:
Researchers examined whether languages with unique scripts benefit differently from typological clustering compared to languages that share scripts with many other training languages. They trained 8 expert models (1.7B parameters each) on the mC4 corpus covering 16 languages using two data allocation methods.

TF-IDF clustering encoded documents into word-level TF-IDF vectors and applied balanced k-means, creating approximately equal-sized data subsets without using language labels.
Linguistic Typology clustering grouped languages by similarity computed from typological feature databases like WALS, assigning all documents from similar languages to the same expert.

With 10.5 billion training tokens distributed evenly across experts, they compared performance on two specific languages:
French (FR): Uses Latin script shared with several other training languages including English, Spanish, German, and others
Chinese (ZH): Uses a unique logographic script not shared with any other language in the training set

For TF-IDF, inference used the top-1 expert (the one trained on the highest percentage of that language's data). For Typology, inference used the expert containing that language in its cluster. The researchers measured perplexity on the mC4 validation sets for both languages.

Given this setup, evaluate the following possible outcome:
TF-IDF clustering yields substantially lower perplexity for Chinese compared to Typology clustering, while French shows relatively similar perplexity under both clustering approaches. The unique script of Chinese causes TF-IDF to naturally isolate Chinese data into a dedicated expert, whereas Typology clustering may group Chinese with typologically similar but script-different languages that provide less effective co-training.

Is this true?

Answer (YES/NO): NO